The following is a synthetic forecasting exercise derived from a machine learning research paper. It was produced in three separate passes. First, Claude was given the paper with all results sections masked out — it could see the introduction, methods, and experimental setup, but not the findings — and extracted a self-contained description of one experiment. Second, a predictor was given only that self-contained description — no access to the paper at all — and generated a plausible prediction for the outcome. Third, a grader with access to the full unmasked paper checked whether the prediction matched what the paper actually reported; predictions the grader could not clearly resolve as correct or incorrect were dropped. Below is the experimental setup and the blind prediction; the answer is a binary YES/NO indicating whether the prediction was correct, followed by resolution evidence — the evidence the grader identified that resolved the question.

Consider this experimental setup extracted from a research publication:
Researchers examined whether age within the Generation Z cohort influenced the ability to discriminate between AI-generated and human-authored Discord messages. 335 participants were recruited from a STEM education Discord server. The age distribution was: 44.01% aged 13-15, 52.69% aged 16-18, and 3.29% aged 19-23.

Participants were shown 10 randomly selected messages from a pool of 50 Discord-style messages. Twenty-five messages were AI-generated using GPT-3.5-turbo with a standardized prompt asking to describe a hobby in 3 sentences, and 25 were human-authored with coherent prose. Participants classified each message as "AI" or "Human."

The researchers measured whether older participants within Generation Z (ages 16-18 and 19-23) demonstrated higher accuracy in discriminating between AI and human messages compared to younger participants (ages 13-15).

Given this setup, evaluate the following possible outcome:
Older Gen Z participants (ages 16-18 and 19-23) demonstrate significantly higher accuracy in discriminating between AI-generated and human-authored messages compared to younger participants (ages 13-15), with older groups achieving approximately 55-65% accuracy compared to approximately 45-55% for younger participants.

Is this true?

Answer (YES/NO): NO